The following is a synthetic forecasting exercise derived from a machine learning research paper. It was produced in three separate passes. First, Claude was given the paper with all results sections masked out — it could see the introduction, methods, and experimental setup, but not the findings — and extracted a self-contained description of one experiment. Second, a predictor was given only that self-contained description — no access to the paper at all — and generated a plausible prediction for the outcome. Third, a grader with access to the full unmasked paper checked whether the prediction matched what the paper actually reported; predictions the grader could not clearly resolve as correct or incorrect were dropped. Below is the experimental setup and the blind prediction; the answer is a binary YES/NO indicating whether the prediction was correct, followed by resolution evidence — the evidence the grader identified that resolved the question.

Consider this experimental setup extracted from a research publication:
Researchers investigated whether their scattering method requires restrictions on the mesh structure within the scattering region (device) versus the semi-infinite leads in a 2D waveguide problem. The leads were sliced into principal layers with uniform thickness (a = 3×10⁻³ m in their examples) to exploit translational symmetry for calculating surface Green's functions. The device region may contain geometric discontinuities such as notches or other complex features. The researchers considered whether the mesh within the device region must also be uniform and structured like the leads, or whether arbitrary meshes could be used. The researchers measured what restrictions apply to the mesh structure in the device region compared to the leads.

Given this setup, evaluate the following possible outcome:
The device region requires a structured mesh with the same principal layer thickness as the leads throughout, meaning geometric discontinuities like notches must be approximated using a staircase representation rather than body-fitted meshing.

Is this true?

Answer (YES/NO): NO